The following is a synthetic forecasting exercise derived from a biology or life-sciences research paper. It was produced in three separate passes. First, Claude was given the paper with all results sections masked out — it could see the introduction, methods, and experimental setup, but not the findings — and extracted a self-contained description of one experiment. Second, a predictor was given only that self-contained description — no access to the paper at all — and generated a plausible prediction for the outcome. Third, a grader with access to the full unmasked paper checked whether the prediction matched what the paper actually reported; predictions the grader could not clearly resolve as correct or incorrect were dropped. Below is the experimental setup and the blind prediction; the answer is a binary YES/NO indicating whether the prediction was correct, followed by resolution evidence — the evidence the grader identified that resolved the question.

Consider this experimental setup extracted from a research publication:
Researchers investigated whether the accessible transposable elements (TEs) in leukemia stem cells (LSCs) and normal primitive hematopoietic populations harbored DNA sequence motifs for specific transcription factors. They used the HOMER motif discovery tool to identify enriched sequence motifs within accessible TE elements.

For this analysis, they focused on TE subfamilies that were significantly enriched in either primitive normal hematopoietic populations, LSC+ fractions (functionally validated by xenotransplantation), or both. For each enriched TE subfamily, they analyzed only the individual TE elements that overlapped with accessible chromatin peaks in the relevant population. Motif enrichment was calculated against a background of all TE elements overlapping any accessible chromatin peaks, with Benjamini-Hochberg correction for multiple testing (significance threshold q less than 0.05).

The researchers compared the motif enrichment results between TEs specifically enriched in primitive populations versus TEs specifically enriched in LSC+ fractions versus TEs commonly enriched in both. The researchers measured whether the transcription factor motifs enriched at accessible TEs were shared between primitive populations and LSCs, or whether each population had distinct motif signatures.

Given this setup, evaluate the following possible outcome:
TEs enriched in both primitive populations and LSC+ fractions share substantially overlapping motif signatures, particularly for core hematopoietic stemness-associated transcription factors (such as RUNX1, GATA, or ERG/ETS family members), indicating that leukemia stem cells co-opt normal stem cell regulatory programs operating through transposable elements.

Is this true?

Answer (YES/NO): YES